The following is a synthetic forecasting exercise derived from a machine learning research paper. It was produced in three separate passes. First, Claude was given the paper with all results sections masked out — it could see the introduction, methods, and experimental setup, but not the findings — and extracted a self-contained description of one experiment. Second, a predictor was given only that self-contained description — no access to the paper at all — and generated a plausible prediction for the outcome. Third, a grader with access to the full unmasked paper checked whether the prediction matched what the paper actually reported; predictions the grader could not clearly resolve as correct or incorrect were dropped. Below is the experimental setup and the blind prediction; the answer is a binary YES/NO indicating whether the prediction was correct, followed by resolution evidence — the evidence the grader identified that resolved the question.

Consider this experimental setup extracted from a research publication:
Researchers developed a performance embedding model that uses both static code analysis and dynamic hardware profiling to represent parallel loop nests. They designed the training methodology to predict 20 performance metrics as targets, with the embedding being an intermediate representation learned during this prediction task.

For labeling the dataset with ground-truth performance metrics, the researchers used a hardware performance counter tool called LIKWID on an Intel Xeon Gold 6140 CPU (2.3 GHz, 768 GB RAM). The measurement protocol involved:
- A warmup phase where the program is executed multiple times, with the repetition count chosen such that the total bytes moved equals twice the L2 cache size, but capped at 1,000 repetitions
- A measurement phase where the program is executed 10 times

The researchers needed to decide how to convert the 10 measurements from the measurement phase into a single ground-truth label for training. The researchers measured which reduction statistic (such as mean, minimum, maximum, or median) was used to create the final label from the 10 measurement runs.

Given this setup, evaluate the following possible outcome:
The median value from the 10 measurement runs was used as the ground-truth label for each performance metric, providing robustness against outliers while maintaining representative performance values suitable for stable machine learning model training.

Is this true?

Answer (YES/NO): YES